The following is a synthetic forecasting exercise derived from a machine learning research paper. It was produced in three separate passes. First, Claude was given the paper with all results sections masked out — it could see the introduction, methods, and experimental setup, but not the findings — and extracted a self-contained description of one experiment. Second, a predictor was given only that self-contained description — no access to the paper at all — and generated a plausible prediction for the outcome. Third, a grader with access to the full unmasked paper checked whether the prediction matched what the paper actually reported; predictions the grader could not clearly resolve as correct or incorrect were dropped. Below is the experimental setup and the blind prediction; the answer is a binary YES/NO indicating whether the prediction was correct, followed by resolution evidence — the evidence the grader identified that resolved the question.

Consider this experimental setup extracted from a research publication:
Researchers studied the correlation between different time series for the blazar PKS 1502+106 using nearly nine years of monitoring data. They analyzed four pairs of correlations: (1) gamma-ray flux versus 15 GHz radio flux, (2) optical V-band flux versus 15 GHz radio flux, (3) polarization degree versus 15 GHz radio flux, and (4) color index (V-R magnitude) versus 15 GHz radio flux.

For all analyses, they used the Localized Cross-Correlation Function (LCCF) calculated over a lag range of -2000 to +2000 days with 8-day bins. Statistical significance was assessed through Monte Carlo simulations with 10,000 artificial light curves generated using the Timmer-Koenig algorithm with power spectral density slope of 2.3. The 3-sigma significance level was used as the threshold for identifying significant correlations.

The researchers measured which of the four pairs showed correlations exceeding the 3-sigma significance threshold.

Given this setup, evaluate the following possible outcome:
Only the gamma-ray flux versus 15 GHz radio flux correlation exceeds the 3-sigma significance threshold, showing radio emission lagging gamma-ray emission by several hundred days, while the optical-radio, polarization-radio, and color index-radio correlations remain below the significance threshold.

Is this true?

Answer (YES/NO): NO